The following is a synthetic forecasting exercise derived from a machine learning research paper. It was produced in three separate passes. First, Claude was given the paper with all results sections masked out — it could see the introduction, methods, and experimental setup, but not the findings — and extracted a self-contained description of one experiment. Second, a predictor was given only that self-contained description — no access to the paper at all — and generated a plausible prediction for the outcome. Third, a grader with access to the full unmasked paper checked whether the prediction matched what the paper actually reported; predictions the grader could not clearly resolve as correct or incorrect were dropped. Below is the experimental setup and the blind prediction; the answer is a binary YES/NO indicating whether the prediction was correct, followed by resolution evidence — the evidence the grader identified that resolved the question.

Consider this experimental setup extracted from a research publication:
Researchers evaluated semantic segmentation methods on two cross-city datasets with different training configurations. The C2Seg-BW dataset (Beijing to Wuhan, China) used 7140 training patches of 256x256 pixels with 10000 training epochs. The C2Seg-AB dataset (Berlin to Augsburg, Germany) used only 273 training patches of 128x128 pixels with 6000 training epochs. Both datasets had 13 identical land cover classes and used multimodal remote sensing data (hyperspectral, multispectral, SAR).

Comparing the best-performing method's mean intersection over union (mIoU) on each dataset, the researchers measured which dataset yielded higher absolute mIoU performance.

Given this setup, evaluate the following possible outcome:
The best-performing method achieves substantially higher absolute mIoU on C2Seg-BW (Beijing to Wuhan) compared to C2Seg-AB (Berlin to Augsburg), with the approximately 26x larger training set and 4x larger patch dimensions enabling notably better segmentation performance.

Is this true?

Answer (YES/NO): NO